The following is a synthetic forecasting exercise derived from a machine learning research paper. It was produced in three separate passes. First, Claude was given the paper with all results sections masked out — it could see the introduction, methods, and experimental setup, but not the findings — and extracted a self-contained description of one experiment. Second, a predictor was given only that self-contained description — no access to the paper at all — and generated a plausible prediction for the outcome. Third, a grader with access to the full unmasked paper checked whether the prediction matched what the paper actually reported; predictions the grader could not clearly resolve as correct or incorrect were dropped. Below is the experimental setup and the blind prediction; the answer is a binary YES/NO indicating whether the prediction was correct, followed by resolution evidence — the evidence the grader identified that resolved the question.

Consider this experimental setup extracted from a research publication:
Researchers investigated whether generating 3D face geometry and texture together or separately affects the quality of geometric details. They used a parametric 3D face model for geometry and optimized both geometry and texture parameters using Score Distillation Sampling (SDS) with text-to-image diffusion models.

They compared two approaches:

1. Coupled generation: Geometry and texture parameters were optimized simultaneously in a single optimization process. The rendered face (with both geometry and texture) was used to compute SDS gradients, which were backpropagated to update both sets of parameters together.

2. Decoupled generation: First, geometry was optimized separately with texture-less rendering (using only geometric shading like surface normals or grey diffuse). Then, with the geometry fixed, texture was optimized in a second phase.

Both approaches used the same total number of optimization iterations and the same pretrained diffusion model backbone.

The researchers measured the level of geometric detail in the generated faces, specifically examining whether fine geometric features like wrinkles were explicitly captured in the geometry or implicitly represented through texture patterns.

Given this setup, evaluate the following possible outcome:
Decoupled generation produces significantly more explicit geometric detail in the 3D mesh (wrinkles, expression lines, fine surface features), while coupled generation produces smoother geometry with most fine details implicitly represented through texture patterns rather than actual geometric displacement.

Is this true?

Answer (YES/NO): YES